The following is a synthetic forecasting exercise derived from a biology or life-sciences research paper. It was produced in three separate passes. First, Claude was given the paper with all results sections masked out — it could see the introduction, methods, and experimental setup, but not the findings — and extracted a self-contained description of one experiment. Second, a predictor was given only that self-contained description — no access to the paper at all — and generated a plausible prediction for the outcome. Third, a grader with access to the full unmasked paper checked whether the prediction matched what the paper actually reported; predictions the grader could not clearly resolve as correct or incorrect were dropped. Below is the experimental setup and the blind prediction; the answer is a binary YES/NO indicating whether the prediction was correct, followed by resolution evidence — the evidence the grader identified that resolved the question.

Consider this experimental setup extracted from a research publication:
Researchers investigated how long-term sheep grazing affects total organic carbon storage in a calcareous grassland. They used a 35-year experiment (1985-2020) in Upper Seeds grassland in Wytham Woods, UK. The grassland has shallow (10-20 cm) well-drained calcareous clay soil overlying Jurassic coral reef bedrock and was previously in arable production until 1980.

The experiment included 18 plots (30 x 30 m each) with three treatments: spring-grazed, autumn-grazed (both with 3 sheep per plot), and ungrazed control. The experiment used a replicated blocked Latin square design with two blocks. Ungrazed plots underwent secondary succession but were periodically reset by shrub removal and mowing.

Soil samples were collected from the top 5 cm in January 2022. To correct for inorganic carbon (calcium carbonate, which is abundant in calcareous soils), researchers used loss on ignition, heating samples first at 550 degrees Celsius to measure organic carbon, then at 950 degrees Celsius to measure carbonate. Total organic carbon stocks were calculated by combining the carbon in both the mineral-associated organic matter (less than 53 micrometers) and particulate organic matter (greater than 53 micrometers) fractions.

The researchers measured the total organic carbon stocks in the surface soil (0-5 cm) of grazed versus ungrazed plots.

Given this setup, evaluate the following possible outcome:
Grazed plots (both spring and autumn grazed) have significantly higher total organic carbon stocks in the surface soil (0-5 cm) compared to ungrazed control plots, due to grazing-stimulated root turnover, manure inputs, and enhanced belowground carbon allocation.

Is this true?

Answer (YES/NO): NO